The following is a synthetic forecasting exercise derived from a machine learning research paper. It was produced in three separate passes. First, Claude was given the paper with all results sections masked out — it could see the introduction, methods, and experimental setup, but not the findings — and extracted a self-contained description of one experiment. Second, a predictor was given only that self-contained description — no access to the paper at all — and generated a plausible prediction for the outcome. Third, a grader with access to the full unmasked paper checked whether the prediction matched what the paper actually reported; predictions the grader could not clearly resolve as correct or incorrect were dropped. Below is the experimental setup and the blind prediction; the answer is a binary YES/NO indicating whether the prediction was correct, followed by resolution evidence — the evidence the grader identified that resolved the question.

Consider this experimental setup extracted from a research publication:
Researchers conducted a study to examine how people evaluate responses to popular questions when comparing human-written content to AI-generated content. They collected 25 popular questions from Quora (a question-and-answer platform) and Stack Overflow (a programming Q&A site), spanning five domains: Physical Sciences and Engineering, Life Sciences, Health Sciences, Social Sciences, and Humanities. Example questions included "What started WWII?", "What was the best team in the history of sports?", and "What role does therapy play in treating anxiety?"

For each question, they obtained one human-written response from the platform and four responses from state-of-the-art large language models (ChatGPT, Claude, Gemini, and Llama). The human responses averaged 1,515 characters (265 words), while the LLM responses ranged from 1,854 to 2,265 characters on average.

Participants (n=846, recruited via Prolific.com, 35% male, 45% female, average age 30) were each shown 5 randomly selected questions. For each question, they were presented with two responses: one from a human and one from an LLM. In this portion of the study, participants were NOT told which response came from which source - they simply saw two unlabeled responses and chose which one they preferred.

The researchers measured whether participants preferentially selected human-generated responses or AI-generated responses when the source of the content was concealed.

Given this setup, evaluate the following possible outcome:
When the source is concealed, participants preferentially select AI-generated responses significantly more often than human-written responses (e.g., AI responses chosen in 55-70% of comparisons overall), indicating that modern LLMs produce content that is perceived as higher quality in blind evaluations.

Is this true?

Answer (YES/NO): YES